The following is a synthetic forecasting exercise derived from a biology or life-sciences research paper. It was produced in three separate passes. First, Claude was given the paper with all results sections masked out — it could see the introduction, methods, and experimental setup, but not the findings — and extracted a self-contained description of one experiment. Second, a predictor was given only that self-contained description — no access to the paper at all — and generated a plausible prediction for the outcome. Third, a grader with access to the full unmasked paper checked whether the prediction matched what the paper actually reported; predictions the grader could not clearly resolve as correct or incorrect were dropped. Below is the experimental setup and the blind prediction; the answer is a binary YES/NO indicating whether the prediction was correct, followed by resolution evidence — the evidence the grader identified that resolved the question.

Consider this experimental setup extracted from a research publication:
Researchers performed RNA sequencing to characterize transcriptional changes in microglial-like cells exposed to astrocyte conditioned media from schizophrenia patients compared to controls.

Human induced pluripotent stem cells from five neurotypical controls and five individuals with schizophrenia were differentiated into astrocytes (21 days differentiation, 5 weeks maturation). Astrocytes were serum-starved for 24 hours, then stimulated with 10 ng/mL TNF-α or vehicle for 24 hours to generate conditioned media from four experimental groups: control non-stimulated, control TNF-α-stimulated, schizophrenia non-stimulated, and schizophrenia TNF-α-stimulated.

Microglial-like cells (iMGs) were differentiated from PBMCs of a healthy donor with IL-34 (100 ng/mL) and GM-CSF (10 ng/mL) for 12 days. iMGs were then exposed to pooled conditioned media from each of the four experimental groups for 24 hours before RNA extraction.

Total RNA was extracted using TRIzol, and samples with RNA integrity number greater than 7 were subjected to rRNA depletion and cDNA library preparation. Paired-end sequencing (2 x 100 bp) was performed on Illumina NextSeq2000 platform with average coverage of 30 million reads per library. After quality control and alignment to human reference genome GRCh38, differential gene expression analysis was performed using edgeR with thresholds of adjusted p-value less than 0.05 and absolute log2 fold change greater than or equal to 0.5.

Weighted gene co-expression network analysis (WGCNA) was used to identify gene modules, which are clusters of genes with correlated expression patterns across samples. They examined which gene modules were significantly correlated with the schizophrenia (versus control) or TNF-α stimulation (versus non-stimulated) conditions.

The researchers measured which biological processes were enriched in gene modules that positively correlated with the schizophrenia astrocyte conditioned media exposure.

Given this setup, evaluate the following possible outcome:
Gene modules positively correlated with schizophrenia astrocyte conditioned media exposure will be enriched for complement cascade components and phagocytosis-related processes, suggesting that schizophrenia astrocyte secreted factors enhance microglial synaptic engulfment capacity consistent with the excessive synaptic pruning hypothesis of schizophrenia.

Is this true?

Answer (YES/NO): NO